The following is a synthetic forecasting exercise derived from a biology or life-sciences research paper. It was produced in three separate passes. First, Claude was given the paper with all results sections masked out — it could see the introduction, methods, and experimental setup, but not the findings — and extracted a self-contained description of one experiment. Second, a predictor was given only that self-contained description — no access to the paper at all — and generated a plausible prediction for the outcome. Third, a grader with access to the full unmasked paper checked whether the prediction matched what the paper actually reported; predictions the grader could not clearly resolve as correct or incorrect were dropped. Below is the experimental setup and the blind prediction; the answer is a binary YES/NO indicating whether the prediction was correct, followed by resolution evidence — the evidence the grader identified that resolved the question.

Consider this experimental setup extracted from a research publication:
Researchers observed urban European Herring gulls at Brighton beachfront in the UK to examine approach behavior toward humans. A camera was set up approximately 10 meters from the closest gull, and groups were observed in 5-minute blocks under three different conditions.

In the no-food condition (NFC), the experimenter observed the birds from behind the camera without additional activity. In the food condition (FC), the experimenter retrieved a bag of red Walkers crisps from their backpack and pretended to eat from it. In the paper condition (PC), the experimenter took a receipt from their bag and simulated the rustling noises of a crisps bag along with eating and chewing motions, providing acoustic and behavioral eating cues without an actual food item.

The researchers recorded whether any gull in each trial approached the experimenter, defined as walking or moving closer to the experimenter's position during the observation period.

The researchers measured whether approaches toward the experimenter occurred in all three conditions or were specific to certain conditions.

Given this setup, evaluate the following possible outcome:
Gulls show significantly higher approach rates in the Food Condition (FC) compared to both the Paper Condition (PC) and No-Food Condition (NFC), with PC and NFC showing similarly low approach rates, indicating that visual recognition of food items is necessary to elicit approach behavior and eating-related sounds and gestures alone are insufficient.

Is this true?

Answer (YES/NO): YES